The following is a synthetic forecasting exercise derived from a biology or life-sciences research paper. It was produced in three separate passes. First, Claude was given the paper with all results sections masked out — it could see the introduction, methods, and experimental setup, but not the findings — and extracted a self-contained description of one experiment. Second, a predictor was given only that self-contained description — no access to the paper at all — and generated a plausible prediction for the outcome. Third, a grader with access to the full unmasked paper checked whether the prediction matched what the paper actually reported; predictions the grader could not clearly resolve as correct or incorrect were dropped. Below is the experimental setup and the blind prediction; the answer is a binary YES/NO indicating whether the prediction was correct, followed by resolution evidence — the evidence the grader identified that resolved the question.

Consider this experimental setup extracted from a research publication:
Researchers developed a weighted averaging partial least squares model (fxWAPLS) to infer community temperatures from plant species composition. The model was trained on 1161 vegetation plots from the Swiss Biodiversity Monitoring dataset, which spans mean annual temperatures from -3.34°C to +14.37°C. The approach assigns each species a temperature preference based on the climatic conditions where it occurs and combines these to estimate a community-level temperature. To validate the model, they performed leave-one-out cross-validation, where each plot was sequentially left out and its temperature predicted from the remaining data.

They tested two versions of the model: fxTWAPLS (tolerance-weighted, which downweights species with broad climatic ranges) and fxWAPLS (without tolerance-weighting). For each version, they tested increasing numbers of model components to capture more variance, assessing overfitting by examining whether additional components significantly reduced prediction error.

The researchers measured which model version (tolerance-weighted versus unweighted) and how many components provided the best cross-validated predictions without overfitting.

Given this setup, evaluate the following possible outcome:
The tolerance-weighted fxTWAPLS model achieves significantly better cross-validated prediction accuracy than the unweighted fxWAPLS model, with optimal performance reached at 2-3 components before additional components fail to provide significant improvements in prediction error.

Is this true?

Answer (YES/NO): NO